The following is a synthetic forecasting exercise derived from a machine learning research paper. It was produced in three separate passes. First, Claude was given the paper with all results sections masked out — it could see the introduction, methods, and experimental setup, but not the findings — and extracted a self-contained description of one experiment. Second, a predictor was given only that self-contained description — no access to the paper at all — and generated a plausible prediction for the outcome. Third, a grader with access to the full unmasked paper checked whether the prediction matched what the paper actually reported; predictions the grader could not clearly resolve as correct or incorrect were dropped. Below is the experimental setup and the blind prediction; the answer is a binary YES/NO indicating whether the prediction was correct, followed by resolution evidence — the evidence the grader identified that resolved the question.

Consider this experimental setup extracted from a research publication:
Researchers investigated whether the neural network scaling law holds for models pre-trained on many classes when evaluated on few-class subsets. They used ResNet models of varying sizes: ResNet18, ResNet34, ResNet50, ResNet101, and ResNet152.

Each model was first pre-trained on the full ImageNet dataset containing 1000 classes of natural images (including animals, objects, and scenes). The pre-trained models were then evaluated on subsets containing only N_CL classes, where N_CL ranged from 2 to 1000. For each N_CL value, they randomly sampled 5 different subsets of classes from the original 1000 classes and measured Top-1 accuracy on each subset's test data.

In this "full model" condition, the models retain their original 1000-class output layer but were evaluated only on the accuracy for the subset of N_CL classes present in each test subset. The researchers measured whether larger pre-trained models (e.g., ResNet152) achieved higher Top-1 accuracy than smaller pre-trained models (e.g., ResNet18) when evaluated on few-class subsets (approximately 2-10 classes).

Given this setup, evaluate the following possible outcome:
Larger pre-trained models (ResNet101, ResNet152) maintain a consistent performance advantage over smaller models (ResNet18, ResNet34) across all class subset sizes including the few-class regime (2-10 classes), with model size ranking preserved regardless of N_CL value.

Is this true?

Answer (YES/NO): YES